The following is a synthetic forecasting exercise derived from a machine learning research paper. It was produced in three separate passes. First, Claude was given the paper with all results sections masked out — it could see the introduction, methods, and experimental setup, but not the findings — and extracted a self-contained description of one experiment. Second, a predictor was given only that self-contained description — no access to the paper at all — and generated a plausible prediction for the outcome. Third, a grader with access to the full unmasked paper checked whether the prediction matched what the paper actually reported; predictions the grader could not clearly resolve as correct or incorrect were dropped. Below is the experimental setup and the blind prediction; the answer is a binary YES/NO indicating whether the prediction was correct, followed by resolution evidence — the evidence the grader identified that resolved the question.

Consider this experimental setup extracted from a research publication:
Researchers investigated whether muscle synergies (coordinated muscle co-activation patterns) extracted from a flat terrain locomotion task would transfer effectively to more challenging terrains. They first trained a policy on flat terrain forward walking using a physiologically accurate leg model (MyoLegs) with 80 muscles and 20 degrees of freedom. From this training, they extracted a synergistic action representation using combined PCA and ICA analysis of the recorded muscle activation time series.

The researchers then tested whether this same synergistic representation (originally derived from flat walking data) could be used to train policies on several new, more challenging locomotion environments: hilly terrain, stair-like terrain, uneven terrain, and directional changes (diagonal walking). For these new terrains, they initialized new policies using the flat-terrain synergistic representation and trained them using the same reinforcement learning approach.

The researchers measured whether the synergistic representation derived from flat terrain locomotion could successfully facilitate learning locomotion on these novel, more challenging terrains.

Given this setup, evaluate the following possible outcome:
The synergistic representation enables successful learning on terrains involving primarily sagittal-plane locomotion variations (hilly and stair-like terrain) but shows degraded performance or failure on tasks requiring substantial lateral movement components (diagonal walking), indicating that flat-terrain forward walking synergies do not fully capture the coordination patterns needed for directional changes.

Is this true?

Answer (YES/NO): NO